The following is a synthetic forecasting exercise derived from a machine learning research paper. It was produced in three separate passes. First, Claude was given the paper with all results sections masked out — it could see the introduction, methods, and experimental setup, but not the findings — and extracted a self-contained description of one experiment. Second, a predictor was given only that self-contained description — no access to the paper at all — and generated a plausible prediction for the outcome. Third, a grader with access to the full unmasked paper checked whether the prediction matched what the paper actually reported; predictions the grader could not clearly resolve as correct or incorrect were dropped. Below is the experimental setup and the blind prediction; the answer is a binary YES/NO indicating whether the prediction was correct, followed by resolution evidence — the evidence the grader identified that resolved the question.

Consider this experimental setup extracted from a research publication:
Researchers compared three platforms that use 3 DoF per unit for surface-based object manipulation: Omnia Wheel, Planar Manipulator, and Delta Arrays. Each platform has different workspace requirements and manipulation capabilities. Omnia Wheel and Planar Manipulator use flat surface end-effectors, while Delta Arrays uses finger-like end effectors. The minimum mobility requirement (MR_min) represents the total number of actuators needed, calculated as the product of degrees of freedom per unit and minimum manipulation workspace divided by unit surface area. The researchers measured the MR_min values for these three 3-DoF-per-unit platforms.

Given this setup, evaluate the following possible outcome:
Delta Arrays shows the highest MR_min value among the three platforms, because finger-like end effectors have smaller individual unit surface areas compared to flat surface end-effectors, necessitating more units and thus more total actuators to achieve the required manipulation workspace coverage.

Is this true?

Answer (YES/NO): NO